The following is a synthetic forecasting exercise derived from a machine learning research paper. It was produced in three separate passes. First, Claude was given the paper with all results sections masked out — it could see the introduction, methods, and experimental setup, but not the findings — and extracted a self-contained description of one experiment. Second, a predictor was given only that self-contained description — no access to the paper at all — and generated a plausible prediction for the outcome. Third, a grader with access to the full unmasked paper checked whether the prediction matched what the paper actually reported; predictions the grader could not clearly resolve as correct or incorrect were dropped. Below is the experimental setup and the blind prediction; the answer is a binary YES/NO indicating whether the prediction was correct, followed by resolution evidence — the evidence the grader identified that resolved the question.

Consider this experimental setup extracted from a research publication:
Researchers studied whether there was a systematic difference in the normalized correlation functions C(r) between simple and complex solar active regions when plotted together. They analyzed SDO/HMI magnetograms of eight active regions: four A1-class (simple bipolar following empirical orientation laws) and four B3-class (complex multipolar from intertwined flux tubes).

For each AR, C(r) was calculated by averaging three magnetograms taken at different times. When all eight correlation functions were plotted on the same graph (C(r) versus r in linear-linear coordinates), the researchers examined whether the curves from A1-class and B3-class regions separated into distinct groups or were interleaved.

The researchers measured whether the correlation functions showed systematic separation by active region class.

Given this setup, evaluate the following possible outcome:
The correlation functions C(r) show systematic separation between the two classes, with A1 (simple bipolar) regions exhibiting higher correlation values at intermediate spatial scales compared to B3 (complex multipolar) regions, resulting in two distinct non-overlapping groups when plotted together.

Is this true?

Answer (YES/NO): NO